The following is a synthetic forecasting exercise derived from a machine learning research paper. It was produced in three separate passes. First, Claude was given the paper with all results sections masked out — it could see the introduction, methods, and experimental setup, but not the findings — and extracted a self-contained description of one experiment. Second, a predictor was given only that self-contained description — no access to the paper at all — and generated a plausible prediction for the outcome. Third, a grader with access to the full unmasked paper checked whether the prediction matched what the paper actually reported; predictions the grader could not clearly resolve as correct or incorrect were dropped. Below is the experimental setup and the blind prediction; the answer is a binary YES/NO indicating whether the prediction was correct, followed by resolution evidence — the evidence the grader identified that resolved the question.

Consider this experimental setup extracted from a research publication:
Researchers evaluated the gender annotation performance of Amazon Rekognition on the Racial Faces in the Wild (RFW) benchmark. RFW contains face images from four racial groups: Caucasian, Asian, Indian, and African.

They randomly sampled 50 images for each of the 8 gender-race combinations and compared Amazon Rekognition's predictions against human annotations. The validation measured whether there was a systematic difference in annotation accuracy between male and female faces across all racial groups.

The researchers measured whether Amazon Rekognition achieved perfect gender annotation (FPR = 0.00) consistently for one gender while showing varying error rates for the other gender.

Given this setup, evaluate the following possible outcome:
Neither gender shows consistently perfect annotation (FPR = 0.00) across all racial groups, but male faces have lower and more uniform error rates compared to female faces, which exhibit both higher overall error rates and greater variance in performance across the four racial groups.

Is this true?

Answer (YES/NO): NO